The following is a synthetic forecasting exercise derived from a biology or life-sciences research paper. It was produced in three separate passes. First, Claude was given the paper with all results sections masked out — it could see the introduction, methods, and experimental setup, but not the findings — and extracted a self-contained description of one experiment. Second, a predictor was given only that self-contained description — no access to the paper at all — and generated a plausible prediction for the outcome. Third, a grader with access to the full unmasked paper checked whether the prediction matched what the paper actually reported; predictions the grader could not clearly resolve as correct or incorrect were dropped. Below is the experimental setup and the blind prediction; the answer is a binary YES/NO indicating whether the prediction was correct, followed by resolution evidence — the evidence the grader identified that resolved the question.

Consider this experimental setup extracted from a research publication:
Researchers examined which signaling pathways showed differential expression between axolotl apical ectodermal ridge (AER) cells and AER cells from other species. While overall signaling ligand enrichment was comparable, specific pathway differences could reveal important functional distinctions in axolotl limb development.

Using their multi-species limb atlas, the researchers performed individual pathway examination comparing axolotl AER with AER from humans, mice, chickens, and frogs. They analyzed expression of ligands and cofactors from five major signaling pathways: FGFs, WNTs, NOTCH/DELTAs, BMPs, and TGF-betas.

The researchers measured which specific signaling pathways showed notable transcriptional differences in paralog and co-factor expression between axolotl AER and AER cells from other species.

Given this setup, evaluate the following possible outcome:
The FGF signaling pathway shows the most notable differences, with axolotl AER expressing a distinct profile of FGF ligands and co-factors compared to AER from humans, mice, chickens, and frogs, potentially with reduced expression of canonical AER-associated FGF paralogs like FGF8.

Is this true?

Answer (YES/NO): NO